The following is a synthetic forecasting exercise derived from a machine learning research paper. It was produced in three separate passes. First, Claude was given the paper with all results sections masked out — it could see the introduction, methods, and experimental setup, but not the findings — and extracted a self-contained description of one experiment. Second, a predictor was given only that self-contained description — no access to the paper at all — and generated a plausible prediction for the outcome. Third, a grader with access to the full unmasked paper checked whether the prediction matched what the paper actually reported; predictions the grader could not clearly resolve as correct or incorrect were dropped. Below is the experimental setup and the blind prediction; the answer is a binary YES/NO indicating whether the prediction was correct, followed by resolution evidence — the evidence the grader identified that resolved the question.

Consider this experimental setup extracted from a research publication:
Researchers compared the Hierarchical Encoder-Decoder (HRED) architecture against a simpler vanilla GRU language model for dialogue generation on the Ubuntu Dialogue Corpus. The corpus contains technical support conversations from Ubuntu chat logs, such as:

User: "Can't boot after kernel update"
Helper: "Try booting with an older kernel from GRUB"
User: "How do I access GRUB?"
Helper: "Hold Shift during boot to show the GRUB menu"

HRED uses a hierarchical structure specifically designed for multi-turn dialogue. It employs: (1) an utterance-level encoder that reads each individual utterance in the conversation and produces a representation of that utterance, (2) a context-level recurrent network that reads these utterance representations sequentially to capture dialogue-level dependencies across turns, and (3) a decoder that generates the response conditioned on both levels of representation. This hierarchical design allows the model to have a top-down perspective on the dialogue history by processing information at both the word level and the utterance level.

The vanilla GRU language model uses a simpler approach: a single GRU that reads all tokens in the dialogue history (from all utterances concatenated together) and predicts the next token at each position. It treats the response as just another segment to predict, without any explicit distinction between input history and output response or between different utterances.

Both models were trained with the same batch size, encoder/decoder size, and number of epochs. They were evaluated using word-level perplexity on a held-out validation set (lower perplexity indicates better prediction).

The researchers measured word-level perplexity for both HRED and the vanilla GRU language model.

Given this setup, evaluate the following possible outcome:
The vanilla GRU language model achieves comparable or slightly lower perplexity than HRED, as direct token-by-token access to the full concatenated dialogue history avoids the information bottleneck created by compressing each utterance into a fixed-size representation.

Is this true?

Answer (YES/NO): YES